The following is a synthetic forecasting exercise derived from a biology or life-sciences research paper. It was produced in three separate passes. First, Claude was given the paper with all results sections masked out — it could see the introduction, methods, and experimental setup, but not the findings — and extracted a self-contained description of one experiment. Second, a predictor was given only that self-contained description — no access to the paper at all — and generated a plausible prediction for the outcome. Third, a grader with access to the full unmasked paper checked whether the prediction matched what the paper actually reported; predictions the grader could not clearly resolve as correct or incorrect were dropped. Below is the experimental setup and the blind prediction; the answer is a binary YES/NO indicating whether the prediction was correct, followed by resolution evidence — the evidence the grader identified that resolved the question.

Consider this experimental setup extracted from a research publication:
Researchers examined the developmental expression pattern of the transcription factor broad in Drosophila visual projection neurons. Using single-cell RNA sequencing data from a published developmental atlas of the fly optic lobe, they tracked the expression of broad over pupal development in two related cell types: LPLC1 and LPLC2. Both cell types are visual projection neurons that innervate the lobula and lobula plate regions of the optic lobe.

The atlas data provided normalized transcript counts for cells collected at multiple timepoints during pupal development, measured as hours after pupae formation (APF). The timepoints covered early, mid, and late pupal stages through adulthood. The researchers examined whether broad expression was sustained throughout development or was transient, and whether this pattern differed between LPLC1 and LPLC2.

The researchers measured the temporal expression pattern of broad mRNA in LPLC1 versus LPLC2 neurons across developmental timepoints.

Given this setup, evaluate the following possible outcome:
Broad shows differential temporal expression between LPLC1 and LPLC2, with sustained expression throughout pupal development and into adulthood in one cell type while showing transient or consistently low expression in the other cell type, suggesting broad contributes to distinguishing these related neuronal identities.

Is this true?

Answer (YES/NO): YES